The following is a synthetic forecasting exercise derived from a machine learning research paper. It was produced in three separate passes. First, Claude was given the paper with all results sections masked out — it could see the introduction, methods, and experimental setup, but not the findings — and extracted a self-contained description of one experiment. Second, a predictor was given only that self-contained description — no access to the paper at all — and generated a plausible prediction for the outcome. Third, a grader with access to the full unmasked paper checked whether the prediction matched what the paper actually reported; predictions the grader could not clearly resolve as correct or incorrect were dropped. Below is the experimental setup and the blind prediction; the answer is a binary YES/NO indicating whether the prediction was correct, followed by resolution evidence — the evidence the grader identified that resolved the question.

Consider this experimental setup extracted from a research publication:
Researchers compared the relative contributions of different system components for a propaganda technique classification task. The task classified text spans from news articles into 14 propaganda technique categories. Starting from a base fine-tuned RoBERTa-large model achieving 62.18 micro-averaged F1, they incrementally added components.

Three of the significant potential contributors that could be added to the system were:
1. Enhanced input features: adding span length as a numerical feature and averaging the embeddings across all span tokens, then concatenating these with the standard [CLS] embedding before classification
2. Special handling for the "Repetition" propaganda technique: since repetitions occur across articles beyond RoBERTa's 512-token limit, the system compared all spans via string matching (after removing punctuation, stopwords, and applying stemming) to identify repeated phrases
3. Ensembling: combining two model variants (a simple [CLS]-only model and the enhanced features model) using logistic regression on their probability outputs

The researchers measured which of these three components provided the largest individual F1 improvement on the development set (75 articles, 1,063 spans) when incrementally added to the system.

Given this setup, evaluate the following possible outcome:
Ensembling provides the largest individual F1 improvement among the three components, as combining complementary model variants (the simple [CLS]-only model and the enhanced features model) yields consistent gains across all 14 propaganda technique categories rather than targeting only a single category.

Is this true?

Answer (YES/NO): NO